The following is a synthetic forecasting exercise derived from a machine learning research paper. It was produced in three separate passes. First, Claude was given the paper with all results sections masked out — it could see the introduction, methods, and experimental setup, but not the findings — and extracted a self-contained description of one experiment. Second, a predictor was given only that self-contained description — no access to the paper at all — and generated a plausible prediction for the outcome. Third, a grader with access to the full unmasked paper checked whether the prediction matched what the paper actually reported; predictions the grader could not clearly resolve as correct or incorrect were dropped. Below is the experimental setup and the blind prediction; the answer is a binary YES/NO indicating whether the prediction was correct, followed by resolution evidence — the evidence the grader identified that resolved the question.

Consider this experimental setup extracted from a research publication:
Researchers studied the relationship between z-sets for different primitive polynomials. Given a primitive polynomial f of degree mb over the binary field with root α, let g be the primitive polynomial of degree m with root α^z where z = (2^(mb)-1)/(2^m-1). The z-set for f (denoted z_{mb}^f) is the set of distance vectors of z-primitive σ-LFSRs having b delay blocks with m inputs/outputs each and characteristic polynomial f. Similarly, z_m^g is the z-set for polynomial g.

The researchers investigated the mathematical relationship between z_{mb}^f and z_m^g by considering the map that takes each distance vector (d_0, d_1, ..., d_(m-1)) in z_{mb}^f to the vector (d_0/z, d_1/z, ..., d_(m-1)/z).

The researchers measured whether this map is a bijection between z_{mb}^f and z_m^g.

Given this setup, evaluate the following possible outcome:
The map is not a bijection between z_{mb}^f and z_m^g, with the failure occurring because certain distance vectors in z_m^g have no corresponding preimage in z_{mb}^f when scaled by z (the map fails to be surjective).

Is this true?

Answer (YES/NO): NO